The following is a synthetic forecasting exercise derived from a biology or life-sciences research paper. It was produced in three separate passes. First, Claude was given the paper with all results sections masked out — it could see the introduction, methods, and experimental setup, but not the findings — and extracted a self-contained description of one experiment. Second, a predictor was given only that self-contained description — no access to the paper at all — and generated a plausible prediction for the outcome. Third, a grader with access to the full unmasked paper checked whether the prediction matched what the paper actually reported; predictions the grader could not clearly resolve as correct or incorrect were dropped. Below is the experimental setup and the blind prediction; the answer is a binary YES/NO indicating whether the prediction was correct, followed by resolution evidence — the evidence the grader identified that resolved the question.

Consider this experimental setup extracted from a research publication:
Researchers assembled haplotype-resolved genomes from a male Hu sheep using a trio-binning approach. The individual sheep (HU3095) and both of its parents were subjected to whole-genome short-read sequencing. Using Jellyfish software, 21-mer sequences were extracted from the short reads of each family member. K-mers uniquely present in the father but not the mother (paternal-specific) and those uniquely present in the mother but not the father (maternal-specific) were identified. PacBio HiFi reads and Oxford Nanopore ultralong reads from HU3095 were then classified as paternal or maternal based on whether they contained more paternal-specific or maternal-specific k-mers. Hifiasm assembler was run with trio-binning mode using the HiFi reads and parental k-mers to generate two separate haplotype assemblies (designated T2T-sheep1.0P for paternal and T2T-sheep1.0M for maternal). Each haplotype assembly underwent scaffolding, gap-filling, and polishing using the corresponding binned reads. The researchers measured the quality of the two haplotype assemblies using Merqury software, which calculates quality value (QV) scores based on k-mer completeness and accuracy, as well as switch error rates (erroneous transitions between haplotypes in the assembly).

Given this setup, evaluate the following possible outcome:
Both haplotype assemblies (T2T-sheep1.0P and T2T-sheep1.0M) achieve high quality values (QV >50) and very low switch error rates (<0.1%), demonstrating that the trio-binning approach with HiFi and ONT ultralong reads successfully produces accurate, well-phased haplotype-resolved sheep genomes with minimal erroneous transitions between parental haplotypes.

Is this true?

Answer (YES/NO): YES